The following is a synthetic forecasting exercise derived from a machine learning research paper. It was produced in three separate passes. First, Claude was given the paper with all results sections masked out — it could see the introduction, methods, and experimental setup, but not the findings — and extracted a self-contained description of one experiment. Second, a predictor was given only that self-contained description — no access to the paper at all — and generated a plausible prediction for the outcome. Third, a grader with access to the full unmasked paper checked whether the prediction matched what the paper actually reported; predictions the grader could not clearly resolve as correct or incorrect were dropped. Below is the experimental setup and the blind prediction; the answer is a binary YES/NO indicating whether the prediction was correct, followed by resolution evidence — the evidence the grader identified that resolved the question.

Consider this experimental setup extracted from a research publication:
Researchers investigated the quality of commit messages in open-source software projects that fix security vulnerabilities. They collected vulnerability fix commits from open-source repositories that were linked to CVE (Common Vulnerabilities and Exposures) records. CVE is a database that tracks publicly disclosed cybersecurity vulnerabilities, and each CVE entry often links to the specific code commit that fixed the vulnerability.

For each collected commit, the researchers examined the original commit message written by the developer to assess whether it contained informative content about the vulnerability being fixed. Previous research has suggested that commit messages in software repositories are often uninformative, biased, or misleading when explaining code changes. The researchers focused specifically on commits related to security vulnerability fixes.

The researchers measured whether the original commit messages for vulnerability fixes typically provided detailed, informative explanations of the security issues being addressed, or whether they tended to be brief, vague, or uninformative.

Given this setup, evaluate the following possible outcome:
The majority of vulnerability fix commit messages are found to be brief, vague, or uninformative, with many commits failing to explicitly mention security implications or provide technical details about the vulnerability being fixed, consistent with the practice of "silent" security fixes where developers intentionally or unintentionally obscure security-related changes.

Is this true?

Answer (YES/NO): NO